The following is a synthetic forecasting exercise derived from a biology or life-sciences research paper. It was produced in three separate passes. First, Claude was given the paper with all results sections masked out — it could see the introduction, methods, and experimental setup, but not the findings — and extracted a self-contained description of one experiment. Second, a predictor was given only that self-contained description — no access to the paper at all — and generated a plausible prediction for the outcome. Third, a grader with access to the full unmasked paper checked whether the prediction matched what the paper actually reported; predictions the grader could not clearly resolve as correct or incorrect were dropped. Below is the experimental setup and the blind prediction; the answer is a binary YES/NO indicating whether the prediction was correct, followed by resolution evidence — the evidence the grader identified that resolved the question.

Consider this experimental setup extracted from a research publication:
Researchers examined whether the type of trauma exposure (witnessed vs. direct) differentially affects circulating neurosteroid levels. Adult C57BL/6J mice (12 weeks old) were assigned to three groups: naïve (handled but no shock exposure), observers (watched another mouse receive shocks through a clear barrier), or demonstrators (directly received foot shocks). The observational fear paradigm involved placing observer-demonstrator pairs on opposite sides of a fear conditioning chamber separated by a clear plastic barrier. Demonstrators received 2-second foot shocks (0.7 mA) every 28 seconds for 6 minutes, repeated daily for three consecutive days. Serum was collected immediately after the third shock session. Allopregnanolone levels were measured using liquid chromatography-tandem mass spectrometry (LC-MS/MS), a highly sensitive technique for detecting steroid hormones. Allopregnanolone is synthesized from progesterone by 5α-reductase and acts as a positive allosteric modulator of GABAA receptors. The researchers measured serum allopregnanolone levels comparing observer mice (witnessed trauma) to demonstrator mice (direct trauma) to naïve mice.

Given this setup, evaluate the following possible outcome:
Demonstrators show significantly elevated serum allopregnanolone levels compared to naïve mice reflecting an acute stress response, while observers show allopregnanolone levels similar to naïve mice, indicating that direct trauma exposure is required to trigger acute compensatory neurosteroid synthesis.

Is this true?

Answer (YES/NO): NO